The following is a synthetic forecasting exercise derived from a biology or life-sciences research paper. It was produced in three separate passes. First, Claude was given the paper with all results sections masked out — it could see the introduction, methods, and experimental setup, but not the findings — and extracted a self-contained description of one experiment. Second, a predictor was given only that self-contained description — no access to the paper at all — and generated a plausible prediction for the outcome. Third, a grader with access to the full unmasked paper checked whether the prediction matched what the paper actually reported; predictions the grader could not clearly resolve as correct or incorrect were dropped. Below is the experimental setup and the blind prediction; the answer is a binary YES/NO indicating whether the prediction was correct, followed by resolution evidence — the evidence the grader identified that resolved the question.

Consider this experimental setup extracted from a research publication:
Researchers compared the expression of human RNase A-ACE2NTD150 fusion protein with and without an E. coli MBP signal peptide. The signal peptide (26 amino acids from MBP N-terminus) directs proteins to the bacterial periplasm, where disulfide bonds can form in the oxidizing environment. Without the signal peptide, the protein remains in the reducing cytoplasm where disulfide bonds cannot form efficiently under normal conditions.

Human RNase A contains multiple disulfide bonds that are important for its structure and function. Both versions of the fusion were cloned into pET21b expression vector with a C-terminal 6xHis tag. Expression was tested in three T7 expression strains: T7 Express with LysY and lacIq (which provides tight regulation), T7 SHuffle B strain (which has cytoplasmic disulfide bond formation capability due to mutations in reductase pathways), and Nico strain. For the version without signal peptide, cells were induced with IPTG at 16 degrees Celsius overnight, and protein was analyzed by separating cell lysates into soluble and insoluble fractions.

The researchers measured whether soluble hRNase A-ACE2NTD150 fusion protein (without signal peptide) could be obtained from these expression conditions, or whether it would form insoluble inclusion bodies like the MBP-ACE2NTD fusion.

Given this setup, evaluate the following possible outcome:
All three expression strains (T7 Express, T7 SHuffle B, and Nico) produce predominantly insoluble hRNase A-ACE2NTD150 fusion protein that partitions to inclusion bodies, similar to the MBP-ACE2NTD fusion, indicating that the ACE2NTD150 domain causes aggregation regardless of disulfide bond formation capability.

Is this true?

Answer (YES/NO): NO